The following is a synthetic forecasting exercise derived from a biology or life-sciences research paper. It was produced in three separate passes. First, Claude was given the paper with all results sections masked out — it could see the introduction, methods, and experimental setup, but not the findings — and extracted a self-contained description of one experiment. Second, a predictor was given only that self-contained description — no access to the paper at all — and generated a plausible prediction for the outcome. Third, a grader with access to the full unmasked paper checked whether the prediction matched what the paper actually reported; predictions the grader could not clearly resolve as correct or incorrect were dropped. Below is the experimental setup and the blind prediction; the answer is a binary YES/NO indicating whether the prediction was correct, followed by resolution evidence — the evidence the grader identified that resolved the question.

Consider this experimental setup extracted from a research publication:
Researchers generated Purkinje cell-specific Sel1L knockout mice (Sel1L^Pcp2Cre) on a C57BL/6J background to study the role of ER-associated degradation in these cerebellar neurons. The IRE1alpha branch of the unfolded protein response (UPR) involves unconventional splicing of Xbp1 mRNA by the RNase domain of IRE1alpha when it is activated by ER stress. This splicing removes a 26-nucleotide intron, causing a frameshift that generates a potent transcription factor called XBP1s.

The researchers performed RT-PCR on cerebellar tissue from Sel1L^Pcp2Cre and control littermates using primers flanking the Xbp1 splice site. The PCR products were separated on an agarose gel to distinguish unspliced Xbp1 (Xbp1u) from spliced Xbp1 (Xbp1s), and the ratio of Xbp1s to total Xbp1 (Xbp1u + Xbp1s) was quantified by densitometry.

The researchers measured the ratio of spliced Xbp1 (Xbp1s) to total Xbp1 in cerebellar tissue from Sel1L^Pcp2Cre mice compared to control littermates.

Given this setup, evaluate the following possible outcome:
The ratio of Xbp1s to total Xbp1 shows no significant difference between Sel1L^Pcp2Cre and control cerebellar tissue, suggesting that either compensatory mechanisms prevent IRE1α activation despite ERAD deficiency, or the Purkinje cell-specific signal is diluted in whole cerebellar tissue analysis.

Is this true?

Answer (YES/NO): YES